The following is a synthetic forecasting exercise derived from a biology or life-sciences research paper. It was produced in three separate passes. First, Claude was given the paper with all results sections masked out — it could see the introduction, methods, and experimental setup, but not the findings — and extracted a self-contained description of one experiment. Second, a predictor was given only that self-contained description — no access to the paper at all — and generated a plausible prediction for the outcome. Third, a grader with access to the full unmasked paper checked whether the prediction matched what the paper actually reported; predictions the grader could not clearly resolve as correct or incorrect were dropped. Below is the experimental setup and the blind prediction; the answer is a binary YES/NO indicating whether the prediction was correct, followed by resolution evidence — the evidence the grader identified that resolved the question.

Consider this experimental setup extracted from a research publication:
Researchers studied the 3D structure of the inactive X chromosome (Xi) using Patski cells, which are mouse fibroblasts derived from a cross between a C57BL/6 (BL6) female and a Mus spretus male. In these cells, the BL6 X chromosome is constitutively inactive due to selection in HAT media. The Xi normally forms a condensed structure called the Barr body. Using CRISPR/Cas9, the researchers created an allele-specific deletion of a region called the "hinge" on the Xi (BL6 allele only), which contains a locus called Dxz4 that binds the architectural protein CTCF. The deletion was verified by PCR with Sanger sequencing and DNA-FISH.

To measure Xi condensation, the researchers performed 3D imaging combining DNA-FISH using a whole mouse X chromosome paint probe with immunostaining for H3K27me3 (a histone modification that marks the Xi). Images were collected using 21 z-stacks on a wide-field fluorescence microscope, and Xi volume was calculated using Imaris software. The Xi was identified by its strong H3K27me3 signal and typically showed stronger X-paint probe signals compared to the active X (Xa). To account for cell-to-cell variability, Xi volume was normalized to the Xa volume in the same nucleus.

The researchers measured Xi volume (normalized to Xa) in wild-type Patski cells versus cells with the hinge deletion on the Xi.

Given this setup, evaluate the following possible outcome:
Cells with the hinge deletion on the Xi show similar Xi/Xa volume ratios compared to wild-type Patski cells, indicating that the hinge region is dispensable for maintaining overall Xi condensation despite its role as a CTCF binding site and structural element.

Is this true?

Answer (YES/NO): NO